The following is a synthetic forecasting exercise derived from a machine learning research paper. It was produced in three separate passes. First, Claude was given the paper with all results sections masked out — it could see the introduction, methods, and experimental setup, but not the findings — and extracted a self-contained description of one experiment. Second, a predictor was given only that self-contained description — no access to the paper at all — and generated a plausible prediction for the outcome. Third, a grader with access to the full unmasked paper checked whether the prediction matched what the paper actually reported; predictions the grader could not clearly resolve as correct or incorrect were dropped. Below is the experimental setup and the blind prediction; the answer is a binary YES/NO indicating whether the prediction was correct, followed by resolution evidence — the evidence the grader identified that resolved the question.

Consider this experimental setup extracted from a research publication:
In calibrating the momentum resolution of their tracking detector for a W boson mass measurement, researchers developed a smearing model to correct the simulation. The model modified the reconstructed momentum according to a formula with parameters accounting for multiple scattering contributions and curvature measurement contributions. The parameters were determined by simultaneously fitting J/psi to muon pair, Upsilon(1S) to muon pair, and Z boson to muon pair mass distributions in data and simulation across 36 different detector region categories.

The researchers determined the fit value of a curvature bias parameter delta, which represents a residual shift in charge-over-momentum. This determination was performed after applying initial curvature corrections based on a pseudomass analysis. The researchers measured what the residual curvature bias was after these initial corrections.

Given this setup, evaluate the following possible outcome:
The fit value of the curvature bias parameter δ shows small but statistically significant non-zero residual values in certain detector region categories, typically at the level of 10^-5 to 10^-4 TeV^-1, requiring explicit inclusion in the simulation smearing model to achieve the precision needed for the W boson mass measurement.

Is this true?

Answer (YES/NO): NO